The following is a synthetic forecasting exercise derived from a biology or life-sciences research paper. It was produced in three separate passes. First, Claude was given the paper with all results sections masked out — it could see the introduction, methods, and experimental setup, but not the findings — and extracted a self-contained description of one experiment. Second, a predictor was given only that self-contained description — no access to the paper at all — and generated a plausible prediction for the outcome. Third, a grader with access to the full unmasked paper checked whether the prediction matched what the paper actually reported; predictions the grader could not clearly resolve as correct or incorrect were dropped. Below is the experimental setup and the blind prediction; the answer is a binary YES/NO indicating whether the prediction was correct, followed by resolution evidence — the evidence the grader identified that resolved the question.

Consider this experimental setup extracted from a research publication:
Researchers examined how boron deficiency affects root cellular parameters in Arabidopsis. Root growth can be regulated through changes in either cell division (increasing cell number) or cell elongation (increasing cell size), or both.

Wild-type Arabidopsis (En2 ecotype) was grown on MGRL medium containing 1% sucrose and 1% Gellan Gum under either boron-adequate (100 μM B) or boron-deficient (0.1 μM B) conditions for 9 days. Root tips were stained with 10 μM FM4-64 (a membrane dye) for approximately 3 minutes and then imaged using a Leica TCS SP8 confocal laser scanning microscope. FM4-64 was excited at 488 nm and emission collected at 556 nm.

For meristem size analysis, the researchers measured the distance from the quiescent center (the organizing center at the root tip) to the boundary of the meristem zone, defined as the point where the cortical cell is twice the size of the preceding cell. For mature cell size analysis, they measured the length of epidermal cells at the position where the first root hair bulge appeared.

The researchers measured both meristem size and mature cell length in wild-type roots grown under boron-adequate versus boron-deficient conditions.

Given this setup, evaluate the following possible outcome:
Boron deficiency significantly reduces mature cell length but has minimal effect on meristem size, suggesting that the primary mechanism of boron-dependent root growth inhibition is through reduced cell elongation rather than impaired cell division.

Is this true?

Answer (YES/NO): NO